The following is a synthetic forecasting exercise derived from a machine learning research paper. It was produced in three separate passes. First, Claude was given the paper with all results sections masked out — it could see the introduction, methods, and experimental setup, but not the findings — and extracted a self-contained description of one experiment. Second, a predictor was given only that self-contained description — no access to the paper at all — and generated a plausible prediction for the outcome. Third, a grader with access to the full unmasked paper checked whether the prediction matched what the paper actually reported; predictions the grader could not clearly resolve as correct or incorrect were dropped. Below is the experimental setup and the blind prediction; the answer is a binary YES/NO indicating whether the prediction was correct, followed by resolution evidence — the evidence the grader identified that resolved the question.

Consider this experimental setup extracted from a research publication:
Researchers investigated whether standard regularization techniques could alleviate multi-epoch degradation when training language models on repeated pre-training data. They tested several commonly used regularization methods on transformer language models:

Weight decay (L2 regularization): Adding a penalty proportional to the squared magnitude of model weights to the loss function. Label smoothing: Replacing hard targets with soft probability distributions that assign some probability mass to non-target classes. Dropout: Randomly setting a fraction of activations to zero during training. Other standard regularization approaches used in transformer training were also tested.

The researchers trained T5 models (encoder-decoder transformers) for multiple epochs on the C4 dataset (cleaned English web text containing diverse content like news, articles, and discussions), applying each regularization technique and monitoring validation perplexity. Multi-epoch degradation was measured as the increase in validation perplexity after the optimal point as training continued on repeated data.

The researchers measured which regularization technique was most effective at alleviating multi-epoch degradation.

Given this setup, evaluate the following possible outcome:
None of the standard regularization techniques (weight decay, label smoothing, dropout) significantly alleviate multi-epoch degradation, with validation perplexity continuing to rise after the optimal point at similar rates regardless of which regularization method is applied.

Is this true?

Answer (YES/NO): NO